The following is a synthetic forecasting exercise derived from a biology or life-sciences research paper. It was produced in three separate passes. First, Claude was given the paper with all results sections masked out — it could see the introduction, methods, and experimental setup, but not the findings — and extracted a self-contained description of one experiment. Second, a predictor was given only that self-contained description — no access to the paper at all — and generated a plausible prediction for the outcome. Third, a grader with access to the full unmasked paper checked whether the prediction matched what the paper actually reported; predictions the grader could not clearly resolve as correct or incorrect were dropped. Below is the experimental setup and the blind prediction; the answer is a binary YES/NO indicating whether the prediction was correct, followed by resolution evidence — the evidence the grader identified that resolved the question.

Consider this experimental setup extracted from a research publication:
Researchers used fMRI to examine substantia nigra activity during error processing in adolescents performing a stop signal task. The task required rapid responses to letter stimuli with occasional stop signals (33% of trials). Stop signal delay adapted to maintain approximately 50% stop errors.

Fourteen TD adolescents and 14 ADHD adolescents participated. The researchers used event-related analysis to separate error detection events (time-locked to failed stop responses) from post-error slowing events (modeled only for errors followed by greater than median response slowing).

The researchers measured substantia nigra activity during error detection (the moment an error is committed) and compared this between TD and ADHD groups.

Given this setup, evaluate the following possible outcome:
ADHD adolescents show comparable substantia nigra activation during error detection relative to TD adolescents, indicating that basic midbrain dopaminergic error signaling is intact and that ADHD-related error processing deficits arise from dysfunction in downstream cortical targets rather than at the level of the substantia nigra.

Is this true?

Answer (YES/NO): NO